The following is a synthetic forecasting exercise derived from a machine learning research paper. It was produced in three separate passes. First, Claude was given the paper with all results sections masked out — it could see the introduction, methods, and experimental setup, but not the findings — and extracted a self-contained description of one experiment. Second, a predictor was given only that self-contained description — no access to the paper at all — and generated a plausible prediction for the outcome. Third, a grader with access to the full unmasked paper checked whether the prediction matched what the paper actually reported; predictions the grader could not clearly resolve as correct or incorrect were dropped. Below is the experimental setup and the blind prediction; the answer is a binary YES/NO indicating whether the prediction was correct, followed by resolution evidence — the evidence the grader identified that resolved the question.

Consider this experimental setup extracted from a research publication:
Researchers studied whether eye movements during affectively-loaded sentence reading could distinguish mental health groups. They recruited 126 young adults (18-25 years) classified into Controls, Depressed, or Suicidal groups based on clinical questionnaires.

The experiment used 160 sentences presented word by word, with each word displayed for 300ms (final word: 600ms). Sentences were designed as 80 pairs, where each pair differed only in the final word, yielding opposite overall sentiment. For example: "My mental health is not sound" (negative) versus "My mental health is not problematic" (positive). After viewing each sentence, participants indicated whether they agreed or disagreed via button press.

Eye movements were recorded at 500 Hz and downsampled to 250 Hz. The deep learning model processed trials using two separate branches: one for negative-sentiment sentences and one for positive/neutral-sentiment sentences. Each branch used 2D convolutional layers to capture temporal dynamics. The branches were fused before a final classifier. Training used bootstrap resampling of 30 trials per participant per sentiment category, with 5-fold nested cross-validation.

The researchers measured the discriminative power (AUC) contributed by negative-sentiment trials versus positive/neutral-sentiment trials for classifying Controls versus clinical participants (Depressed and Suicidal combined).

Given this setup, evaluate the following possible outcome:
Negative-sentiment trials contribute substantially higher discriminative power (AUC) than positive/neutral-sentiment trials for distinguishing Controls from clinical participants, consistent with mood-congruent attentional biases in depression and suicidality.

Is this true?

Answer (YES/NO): YES